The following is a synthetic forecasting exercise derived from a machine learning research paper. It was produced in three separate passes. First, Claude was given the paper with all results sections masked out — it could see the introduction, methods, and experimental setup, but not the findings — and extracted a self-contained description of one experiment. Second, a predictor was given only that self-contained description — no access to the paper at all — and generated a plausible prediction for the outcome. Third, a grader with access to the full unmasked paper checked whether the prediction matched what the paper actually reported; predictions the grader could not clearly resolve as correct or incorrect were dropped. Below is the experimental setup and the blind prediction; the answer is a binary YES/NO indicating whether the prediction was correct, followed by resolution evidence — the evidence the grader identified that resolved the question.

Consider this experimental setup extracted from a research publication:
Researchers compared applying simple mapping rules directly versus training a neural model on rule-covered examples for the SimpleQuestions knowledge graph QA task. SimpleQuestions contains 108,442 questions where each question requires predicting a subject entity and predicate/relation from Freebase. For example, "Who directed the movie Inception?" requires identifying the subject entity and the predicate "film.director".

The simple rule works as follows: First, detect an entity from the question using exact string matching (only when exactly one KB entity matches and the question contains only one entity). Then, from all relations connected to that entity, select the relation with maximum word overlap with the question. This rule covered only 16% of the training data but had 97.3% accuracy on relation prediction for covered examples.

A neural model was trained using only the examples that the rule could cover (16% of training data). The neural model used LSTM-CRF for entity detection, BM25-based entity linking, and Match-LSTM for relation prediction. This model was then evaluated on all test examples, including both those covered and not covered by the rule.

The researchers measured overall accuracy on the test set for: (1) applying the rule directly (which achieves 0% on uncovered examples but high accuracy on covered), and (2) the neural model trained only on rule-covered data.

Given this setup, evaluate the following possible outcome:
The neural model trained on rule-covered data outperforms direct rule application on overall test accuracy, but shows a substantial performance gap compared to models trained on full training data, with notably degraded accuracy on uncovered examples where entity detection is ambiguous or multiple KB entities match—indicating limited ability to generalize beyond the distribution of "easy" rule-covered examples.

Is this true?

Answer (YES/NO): YES